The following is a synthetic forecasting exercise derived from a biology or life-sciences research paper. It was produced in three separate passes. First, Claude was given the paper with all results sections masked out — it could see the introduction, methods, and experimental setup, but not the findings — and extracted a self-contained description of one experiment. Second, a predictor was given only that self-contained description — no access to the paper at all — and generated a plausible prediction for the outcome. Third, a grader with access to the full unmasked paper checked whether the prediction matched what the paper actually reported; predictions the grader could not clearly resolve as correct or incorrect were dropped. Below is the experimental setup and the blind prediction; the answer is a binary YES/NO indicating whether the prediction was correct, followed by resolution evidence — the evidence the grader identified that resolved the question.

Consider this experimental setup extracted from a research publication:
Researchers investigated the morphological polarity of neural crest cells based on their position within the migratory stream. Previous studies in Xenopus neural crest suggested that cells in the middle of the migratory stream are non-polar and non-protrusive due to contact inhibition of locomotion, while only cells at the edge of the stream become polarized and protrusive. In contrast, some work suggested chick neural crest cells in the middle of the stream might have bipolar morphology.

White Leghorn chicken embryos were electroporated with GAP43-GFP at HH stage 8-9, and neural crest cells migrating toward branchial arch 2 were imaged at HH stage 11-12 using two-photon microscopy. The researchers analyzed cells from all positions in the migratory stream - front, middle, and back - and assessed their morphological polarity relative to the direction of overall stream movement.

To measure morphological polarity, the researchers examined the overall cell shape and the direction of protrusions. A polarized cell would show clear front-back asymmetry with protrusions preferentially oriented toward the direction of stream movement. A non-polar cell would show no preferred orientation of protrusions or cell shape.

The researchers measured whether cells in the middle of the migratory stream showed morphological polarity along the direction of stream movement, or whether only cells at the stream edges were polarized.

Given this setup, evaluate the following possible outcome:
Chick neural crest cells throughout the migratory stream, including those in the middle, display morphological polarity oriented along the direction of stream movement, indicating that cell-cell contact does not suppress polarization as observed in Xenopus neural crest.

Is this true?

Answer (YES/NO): YES